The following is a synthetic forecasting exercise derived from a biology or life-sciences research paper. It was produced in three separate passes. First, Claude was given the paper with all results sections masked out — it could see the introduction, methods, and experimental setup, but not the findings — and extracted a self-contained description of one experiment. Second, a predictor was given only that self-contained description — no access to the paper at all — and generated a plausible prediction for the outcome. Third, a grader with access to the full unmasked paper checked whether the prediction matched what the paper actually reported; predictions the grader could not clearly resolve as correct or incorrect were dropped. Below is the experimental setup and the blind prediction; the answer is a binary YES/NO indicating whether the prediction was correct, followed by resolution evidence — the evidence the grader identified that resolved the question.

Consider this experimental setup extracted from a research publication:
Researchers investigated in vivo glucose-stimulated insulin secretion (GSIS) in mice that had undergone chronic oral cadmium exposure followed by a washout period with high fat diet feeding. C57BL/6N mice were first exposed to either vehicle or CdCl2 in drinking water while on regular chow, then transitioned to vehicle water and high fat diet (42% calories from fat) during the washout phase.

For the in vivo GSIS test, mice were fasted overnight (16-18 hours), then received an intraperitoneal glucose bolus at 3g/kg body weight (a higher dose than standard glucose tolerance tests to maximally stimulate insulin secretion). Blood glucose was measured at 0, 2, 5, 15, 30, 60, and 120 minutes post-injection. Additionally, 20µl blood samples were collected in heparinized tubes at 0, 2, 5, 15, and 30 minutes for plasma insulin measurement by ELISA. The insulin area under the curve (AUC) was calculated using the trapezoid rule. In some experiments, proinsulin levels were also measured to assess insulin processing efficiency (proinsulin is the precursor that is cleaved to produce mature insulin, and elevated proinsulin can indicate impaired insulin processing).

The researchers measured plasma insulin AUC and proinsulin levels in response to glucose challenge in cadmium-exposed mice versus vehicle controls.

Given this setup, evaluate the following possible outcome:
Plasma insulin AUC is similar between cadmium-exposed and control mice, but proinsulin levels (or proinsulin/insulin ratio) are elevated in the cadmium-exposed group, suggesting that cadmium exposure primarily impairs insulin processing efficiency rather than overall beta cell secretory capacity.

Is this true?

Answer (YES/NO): NO